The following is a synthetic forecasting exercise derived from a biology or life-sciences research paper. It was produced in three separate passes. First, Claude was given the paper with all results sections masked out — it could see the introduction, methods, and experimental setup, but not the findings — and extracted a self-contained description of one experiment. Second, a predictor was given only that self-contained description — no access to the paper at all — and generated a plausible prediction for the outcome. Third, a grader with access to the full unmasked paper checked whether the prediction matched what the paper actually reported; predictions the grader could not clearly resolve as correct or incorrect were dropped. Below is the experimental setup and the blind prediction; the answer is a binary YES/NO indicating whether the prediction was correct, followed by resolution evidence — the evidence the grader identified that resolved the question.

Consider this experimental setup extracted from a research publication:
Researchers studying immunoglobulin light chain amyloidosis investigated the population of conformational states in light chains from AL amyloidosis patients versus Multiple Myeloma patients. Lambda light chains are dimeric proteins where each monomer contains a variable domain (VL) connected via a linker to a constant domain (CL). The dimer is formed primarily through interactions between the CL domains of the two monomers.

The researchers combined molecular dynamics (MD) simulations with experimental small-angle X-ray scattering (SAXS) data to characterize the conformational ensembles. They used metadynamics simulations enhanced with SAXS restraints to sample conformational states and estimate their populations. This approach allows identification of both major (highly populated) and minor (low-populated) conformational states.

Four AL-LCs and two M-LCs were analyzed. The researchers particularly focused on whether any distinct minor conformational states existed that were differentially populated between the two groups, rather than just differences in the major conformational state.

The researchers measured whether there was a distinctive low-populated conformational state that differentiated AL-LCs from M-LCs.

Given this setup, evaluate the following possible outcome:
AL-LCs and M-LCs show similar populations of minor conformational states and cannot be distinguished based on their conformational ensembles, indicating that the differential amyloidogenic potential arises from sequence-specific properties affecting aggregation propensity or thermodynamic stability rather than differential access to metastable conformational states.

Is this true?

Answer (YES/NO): NO